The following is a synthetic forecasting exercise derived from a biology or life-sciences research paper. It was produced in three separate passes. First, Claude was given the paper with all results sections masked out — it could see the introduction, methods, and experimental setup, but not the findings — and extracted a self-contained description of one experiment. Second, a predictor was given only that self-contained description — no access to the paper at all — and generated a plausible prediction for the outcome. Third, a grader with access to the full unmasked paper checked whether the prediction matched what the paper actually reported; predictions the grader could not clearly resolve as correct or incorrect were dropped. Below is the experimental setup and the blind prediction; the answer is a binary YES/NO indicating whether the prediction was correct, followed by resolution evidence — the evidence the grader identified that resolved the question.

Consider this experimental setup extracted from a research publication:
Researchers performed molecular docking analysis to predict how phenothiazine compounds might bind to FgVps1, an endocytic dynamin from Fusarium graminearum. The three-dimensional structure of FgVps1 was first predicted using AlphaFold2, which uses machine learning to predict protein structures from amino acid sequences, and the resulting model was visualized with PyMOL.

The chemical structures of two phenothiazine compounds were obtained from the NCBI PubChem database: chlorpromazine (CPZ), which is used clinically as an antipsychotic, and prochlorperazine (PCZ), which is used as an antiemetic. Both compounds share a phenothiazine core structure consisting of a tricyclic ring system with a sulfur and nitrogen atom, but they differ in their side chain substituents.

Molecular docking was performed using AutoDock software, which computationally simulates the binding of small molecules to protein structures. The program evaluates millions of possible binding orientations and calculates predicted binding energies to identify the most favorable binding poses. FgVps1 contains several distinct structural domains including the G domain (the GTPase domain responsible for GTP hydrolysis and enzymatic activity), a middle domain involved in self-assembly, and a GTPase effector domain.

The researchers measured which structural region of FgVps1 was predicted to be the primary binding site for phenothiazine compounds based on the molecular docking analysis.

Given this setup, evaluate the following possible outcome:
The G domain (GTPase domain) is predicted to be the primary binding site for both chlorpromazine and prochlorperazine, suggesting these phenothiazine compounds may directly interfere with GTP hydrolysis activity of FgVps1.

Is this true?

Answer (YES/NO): YES